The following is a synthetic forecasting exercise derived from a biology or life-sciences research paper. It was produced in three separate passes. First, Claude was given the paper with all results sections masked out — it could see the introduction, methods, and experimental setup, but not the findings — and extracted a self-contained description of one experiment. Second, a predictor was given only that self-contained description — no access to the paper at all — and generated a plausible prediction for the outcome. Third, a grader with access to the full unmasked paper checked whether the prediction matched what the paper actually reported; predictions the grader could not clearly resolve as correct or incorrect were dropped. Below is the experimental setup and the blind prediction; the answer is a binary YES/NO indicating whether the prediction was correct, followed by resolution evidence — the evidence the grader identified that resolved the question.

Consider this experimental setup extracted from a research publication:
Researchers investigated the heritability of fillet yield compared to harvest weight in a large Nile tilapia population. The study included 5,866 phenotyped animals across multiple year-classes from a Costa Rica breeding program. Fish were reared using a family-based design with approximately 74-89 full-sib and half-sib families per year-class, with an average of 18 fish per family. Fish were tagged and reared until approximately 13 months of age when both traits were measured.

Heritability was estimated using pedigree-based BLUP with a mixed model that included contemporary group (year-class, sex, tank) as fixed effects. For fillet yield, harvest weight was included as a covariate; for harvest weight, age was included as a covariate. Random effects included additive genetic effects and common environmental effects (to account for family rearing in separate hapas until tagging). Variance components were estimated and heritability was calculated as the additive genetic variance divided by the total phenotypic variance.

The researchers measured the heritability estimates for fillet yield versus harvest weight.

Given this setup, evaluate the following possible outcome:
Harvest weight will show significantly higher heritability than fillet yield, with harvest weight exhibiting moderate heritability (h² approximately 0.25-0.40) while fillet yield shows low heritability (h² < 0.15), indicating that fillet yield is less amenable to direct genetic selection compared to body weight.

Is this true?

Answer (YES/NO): NO